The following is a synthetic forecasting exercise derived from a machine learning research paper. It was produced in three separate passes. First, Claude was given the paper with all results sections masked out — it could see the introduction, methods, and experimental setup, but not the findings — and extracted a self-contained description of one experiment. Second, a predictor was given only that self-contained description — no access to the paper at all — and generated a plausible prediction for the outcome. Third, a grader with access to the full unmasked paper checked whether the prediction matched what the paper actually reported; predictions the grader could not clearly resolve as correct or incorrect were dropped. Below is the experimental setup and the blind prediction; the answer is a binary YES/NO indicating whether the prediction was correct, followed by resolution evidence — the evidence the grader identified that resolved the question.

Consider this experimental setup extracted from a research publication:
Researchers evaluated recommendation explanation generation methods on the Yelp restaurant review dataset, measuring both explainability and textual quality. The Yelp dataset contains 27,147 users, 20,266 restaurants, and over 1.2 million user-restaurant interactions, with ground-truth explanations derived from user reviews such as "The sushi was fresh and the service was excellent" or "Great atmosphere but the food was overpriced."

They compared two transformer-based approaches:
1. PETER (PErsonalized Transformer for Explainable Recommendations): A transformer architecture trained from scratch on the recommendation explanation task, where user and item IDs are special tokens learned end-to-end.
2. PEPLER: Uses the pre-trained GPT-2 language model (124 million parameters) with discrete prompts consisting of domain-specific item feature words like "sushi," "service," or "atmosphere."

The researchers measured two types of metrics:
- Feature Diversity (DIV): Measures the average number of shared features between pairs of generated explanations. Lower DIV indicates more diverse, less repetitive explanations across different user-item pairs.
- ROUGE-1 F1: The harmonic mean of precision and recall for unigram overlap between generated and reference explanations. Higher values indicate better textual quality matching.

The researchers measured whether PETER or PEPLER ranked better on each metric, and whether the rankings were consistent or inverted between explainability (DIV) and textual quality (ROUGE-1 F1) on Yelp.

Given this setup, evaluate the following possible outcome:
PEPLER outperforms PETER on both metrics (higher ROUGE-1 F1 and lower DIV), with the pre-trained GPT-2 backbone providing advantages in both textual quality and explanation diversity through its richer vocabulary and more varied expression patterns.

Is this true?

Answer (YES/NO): NO